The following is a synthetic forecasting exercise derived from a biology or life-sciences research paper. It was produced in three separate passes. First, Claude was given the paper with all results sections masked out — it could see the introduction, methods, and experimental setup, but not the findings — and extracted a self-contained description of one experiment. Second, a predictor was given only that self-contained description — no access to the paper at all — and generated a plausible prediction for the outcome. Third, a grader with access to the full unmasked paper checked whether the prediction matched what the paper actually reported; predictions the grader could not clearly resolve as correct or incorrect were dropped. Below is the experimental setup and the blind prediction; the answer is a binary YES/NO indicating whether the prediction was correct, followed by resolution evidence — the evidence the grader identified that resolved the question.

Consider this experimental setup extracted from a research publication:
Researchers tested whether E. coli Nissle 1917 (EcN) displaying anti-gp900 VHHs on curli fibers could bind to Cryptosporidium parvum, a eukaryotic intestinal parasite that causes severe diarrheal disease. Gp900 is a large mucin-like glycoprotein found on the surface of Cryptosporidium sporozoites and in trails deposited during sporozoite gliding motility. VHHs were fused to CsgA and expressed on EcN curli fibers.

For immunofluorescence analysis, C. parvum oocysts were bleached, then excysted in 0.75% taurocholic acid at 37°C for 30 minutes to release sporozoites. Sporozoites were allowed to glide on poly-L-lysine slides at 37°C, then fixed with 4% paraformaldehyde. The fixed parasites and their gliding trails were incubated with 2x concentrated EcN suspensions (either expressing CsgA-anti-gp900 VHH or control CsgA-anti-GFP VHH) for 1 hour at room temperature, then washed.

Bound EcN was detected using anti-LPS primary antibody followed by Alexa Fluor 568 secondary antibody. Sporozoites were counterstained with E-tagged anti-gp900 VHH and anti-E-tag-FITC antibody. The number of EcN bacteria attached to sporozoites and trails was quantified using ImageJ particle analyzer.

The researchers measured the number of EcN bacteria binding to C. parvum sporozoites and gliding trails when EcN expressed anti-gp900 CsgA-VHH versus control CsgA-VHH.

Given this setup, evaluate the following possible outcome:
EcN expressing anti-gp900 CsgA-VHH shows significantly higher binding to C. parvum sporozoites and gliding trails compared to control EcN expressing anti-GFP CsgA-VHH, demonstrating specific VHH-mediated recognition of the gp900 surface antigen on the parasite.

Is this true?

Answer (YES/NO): YES